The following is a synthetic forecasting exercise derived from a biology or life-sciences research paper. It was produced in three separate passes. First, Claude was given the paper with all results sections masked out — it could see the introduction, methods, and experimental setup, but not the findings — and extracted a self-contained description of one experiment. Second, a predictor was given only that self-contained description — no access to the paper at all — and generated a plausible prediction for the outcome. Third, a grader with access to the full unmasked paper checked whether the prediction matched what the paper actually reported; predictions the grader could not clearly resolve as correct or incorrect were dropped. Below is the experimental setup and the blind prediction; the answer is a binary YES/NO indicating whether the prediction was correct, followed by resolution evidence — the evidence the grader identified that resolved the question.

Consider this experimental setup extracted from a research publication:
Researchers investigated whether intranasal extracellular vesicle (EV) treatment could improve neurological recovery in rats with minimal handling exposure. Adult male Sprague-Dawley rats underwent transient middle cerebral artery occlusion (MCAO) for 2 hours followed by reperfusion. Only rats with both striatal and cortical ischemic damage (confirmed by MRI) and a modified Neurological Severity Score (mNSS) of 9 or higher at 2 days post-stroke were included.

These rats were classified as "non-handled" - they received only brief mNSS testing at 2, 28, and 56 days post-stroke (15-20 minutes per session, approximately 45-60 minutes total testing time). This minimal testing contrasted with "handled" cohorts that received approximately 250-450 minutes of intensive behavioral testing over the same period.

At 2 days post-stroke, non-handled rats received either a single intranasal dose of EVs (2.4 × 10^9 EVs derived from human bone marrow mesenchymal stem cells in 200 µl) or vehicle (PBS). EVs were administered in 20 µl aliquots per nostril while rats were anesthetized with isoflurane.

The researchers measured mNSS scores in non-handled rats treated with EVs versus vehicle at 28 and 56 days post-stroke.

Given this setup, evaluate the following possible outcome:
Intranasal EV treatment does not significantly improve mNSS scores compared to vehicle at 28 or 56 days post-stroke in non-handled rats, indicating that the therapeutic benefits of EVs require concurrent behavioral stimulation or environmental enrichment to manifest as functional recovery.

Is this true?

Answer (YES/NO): YES